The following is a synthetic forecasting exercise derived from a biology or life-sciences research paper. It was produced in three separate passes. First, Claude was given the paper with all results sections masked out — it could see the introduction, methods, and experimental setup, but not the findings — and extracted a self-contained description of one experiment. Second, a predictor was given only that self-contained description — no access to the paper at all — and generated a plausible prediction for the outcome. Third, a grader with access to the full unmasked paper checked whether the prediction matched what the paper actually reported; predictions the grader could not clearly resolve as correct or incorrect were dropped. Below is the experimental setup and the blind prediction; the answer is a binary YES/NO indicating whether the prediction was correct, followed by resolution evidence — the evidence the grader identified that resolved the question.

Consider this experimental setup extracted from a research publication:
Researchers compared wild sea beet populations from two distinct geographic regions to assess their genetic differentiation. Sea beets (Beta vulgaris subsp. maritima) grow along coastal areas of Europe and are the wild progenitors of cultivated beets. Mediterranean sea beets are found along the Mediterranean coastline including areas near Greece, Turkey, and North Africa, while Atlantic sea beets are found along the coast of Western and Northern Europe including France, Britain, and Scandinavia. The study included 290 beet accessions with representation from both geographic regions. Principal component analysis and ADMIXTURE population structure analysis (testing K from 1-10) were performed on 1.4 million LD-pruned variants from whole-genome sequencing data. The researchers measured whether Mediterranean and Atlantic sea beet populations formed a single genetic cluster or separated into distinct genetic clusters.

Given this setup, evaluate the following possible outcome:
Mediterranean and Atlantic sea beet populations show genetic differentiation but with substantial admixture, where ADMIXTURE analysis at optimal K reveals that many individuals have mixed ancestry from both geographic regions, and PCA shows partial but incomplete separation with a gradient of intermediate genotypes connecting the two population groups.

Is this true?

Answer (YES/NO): NO